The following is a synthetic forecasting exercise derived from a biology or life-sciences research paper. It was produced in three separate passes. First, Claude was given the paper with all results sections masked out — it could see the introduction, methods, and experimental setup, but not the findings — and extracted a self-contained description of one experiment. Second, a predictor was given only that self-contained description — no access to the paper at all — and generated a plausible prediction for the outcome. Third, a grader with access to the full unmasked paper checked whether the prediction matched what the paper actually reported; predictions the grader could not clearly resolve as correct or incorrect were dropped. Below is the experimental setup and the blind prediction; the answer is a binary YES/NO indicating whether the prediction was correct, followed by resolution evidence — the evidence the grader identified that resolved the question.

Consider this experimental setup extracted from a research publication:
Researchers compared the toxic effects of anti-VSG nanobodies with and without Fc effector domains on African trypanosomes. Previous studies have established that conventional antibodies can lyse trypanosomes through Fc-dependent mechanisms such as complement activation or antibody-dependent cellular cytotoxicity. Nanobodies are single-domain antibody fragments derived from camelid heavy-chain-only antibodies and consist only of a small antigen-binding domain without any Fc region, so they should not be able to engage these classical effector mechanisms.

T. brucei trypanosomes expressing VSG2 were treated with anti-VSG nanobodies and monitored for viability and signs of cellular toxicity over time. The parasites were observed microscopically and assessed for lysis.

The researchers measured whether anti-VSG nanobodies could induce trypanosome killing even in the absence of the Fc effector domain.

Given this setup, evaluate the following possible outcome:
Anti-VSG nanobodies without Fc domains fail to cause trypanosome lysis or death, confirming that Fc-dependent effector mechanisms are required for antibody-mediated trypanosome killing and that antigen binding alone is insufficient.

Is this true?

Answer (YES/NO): NO